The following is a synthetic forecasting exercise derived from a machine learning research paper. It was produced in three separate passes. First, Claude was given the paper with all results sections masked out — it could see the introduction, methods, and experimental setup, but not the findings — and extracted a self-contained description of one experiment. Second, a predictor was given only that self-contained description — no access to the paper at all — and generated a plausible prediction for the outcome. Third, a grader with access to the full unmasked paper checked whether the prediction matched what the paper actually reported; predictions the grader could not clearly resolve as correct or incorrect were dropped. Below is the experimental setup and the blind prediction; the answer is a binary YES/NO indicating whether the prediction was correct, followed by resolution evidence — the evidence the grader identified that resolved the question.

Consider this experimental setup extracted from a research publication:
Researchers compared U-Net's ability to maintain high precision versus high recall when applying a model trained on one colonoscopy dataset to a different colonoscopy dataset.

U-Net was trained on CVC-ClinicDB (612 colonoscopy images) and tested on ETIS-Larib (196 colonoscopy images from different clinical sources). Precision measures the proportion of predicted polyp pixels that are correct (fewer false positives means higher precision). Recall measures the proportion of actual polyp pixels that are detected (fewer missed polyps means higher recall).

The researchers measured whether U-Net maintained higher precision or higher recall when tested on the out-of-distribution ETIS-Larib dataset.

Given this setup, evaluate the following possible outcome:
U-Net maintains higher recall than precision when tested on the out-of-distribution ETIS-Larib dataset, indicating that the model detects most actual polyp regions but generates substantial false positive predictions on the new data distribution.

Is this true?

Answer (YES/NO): YES